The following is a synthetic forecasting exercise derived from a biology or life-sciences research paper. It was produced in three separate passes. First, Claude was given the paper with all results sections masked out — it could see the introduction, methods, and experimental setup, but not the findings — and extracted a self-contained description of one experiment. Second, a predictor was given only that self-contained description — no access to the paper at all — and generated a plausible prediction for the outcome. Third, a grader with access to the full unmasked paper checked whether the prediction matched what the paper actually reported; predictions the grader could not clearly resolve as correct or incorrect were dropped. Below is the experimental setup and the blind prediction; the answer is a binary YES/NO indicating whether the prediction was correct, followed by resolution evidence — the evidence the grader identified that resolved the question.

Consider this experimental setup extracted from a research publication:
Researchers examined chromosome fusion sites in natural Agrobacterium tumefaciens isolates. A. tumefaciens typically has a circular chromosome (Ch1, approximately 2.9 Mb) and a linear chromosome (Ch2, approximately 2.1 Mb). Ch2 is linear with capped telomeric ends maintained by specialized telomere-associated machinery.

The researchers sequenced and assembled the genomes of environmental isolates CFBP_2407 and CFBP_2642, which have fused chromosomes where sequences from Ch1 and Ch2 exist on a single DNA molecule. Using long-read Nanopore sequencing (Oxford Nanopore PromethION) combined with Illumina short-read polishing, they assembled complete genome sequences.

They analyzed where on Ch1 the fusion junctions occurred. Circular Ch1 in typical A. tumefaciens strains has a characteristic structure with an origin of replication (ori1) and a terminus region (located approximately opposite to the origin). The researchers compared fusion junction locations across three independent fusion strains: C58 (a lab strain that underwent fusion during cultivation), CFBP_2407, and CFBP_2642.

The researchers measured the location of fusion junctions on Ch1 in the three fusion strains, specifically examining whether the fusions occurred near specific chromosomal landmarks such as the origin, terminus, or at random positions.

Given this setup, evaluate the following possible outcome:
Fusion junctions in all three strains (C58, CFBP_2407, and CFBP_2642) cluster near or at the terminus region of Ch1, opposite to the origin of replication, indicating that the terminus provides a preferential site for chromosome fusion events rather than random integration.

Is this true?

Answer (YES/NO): NO